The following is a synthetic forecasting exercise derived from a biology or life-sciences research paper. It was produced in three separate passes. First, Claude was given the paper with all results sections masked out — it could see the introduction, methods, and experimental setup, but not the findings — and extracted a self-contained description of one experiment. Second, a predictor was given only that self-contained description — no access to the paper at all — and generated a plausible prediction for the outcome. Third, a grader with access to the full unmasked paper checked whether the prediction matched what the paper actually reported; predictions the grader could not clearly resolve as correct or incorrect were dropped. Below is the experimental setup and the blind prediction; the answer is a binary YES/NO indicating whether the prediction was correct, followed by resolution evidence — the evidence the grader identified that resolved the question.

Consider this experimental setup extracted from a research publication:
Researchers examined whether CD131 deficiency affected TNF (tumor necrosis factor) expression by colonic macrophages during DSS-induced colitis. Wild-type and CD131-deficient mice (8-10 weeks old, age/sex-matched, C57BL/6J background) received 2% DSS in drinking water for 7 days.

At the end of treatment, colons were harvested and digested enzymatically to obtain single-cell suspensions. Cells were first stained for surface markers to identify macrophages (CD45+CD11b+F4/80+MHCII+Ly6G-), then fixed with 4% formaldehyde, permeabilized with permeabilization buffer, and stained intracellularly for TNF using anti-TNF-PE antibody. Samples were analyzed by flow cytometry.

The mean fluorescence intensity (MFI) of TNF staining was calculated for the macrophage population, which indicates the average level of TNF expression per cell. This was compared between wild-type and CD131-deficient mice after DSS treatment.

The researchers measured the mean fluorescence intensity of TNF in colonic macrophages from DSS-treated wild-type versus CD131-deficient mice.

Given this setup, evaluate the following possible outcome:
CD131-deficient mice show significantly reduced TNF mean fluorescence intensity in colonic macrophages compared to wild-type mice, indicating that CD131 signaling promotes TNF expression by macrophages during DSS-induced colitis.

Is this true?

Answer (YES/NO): YES